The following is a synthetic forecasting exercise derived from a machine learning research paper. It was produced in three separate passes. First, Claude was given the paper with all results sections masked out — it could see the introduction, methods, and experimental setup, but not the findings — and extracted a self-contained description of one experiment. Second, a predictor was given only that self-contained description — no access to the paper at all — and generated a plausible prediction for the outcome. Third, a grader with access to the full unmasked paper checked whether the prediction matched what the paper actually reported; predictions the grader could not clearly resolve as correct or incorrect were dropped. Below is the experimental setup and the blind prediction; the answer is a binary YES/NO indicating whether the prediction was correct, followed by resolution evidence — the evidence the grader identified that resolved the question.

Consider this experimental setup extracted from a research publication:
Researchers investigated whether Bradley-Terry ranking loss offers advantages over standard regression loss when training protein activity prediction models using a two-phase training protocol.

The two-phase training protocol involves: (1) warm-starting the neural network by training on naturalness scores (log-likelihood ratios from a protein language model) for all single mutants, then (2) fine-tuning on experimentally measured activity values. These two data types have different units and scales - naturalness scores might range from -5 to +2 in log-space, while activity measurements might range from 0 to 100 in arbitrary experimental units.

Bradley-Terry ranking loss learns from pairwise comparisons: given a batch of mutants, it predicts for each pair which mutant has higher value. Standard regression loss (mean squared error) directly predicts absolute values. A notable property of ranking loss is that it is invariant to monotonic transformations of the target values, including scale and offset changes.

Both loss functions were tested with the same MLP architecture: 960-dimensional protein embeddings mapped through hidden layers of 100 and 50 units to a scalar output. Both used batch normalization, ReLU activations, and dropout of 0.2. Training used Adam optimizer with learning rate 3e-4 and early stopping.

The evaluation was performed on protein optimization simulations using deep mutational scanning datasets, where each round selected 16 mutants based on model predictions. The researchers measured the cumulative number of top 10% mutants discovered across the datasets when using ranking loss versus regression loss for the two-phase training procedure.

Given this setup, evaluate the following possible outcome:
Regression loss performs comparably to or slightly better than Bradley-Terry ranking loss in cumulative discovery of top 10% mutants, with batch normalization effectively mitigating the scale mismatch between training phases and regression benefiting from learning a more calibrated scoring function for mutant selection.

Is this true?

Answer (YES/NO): NO